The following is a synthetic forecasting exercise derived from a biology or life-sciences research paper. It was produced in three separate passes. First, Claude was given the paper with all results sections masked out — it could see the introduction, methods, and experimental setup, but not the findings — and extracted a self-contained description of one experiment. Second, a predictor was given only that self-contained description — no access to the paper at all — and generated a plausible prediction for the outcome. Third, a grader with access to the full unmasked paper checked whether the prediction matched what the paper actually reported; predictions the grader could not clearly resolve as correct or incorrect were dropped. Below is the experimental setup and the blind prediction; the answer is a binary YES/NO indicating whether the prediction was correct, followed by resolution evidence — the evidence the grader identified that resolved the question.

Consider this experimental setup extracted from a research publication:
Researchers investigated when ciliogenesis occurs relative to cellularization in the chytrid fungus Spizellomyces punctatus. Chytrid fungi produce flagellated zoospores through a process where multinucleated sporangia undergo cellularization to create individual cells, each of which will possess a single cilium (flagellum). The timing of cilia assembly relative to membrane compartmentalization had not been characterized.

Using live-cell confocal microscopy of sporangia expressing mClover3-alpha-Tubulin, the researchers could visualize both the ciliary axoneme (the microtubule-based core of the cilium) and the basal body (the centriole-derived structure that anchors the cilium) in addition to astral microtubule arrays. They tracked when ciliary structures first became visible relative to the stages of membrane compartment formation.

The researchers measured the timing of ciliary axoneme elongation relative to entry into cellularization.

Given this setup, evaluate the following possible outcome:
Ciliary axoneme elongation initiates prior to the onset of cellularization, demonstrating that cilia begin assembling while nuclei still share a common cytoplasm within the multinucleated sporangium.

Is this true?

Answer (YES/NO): NO